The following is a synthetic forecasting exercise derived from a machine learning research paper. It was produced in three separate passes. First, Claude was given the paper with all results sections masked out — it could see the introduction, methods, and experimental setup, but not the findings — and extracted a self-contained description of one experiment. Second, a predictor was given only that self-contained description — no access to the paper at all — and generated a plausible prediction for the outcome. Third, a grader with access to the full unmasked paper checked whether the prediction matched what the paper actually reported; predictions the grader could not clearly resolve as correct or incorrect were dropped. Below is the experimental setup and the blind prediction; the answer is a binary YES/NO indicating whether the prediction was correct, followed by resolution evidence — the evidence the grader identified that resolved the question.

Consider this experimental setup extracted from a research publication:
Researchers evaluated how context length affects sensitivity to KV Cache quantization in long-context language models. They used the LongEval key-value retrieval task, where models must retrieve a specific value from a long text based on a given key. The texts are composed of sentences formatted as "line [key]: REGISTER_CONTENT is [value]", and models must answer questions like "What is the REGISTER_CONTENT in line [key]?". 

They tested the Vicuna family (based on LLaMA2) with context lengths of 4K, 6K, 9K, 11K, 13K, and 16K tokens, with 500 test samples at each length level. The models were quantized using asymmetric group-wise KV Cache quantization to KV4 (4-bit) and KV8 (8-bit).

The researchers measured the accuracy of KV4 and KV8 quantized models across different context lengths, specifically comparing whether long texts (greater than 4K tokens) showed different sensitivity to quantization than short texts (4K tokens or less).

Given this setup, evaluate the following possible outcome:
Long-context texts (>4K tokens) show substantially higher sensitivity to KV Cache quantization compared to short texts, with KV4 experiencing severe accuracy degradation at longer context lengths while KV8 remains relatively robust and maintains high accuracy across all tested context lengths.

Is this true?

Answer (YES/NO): YES